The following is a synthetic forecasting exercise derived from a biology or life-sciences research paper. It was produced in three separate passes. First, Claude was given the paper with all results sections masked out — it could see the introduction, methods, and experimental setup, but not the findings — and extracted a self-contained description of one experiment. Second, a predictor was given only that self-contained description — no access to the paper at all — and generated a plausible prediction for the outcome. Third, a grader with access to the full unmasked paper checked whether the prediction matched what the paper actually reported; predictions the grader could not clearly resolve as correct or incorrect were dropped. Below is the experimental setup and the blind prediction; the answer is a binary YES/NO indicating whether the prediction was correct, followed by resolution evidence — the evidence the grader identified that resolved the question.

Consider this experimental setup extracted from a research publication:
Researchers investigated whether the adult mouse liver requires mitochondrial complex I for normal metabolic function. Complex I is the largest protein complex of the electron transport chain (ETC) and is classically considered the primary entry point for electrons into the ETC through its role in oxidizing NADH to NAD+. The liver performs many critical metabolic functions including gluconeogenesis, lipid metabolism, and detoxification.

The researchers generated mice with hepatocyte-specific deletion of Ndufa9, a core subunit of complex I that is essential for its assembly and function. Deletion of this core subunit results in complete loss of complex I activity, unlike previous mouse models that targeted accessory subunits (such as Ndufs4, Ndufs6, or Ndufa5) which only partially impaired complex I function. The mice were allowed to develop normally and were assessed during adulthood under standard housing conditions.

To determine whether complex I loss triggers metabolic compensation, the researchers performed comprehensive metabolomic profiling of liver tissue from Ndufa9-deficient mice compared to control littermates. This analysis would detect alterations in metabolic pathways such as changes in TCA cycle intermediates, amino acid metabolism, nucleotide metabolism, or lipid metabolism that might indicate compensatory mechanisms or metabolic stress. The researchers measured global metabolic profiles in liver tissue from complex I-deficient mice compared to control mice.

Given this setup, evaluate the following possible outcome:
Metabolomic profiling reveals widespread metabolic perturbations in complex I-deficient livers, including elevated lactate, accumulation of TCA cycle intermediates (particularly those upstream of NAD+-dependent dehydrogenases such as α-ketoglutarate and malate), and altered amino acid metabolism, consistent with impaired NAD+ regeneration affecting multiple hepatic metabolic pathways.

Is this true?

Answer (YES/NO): NO